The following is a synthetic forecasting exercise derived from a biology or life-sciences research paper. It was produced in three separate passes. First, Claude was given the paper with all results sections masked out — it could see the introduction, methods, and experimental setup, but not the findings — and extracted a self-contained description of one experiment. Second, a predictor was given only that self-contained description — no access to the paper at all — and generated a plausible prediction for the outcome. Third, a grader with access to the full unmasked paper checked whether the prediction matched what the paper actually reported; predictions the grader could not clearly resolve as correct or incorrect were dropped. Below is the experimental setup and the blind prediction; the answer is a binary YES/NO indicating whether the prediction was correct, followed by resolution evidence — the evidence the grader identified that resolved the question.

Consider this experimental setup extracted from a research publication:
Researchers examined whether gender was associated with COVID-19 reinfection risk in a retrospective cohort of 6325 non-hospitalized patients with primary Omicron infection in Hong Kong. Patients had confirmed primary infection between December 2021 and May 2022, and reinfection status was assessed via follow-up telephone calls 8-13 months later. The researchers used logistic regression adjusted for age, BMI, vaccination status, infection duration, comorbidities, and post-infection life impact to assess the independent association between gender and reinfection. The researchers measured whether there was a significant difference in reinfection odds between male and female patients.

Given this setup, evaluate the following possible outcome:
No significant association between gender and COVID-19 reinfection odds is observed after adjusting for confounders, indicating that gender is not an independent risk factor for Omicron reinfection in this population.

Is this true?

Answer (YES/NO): NO